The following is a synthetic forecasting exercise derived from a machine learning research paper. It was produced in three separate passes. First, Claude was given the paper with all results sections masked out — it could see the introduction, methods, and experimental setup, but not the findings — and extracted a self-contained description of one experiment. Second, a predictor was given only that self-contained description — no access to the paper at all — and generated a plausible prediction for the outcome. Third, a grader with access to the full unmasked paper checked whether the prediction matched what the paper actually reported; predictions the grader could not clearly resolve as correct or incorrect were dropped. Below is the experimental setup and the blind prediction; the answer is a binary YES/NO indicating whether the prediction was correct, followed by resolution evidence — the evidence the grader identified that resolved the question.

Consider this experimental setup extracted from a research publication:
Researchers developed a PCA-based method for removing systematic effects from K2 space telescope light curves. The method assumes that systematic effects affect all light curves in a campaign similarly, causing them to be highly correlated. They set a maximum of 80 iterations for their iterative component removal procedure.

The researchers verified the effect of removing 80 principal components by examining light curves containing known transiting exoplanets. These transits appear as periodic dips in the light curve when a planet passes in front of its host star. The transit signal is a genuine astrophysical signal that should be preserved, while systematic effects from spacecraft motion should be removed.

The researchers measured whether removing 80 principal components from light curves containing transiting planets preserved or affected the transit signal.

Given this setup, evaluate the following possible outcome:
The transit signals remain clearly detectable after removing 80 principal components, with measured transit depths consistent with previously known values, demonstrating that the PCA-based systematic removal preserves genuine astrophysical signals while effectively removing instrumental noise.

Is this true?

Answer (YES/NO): NO